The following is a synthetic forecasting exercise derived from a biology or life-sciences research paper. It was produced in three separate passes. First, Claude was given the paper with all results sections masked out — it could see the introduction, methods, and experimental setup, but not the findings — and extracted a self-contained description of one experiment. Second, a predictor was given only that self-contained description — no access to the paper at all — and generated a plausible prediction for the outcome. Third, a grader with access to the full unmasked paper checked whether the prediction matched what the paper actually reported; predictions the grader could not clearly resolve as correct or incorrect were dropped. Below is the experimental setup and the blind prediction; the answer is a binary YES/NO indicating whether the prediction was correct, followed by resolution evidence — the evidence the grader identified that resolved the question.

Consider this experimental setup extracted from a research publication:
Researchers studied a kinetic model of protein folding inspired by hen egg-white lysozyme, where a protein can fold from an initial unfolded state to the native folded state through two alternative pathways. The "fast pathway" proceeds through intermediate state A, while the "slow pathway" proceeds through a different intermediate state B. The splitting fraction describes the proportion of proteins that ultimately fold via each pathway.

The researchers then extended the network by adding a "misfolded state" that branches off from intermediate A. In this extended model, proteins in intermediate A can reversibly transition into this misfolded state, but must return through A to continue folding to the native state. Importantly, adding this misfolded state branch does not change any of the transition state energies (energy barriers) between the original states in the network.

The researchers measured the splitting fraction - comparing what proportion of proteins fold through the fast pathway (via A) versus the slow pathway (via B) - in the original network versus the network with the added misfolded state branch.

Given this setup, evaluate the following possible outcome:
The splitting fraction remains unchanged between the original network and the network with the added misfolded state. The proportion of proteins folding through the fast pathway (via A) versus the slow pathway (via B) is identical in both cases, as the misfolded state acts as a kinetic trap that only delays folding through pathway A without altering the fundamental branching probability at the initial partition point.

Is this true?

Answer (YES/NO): YES